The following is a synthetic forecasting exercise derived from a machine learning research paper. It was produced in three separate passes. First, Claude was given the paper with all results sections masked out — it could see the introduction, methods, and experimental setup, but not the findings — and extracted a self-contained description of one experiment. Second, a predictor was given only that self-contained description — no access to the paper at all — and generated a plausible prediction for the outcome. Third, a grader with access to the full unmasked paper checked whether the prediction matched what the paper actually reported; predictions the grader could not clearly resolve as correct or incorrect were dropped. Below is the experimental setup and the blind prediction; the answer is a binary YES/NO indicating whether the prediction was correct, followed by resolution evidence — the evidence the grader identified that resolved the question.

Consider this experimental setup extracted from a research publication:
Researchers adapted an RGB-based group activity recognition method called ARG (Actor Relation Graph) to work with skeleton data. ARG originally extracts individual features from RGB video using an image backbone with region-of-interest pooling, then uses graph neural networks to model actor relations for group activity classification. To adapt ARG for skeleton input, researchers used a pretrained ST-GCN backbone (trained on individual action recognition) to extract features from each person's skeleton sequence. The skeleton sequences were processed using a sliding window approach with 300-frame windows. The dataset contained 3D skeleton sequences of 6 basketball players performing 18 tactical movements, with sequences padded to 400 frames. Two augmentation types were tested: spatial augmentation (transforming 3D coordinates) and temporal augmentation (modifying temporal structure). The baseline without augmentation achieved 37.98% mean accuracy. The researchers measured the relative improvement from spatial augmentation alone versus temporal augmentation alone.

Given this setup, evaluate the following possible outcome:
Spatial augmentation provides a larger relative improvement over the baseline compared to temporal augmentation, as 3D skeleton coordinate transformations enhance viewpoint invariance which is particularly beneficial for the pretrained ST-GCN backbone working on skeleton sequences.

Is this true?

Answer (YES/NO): YES